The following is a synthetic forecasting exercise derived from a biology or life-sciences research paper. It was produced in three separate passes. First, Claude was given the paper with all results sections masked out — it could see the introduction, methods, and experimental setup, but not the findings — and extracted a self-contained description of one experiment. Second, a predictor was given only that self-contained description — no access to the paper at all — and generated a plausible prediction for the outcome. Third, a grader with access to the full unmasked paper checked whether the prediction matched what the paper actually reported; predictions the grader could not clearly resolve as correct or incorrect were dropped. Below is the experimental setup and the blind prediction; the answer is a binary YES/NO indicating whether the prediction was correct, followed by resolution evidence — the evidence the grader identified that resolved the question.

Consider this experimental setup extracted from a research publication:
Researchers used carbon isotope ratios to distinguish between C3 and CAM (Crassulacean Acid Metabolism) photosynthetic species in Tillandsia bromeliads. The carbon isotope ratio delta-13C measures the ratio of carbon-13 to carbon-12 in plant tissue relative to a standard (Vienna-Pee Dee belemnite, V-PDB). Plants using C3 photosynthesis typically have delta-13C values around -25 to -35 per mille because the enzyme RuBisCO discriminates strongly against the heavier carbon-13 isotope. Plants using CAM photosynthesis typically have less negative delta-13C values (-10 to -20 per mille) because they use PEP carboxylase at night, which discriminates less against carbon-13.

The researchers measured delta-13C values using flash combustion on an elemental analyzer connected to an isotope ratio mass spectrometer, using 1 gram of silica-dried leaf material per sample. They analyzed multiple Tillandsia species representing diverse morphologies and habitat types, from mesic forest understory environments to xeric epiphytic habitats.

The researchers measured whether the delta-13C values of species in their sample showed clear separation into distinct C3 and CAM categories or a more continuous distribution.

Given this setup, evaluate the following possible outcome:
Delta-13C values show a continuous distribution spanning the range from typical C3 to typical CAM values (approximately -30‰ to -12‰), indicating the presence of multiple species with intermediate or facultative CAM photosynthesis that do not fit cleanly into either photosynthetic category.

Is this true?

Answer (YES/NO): YES